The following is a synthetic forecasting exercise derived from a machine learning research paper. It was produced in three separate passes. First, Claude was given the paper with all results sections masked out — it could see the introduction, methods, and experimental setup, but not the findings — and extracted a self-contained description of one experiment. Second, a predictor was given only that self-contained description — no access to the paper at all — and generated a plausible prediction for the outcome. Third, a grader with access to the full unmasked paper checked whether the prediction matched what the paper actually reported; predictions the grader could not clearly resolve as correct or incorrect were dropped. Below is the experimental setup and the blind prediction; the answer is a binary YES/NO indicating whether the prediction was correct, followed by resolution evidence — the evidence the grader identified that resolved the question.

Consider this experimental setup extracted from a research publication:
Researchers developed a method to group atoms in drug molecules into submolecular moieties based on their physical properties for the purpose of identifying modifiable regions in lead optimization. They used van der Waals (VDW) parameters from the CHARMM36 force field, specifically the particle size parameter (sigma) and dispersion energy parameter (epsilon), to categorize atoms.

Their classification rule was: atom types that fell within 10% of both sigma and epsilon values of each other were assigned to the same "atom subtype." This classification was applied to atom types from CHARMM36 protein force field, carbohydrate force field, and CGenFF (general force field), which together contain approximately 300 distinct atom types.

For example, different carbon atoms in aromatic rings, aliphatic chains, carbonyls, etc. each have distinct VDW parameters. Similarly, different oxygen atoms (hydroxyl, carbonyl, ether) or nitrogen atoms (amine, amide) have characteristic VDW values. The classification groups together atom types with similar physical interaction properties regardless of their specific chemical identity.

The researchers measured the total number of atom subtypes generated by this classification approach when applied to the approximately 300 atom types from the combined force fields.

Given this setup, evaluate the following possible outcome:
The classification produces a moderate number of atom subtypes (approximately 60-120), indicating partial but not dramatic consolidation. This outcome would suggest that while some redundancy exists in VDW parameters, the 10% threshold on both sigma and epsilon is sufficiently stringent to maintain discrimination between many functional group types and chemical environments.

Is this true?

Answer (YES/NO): NO